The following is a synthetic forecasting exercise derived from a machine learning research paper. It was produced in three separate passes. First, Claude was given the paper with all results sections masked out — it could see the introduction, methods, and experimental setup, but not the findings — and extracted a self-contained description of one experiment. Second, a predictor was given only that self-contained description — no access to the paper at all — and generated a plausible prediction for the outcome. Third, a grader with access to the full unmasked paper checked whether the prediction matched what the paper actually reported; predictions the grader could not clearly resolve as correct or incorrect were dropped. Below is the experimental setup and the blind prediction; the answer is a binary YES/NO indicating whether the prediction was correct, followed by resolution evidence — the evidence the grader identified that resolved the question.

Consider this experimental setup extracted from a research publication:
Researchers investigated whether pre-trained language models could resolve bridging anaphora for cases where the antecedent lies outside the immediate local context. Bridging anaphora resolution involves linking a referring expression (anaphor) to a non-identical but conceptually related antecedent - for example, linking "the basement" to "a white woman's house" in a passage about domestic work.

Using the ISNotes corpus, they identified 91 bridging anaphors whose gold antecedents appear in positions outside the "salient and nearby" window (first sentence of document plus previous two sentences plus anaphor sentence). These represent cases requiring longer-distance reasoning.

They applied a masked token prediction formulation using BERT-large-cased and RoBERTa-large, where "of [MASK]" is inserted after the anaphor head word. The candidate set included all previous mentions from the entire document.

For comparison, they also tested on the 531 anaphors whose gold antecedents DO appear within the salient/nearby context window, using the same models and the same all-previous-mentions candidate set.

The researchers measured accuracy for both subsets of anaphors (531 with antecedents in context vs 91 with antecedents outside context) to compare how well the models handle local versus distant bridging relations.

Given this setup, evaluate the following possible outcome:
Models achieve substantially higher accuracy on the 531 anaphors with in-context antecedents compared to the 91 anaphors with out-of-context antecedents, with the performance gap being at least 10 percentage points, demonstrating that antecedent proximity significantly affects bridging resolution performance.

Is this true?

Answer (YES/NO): YES